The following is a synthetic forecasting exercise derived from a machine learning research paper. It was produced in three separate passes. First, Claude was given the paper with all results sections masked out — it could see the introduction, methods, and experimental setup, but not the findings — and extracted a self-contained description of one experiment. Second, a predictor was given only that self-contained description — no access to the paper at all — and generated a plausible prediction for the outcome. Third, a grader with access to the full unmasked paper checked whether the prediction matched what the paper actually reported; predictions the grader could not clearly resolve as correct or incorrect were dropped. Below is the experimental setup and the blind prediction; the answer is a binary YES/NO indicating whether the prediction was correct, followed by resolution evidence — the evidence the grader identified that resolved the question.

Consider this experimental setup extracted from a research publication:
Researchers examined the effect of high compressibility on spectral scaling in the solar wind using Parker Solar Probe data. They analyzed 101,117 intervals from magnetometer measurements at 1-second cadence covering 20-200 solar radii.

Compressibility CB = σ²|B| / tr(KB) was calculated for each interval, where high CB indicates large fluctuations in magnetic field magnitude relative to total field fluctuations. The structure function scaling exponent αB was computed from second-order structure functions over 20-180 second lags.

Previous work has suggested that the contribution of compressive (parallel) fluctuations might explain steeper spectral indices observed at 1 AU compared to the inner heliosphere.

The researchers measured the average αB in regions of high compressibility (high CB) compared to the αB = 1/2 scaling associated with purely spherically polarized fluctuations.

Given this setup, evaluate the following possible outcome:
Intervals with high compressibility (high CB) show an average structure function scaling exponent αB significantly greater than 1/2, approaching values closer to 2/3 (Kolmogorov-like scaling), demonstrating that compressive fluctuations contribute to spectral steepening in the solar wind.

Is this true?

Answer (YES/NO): YES